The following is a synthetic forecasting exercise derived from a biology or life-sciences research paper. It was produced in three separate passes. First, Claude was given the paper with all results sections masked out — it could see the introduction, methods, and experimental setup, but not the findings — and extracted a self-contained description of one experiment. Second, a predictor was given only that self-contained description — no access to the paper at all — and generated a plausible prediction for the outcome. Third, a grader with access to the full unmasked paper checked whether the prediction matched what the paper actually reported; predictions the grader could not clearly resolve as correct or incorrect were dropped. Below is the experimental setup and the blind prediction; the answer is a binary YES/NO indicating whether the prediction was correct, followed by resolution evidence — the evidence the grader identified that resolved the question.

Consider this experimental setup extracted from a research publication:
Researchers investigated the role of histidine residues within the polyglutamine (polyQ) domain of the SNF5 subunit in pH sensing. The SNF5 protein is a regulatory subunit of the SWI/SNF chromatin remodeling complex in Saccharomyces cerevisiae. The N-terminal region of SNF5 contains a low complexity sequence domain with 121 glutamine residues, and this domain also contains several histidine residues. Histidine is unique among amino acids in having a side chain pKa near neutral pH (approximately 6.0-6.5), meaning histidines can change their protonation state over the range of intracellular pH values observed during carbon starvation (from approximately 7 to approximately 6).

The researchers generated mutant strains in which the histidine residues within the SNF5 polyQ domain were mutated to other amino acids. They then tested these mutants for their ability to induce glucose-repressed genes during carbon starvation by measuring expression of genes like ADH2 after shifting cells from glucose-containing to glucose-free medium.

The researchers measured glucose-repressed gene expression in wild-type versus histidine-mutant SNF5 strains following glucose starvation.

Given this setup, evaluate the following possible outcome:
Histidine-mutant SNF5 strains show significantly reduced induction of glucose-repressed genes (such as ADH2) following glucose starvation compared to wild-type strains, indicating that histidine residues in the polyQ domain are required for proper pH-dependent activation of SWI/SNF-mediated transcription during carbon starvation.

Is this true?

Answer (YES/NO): YES